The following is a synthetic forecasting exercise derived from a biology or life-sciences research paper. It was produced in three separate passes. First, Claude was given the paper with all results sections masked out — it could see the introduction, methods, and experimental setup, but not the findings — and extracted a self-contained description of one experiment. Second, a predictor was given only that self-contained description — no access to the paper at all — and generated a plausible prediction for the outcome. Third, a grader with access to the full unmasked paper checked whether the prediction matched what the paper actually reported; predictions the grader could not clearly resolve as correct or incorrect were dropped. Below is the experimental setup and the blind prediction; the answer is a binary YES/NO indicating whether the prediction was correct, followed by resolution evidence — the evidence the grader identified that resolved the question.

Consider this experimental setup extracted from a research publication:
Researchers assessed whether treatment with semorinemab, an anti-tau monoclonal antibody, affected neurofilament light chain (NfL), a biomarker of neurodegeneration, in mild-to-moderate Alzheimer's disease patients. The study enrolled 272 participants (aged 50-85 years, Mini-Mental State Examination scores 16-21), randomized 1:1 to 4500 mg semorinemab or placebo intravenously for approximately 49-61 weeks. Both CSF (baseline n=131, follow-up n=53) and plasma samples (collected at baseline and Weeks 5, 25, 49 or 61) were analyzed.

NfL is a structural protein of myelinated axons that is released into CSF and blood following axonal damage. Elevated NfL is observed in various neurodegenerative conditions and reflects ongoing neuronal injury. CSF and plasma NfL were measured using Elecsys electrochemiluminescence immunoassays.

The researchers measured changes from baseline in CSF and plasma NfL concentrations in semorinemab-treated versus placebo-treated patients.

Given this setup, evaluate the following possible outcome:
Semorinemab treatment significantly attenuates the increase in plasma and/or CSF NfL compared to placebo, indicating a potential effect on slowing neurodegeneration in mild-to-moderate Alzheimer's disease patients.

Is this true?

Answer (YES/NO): NO